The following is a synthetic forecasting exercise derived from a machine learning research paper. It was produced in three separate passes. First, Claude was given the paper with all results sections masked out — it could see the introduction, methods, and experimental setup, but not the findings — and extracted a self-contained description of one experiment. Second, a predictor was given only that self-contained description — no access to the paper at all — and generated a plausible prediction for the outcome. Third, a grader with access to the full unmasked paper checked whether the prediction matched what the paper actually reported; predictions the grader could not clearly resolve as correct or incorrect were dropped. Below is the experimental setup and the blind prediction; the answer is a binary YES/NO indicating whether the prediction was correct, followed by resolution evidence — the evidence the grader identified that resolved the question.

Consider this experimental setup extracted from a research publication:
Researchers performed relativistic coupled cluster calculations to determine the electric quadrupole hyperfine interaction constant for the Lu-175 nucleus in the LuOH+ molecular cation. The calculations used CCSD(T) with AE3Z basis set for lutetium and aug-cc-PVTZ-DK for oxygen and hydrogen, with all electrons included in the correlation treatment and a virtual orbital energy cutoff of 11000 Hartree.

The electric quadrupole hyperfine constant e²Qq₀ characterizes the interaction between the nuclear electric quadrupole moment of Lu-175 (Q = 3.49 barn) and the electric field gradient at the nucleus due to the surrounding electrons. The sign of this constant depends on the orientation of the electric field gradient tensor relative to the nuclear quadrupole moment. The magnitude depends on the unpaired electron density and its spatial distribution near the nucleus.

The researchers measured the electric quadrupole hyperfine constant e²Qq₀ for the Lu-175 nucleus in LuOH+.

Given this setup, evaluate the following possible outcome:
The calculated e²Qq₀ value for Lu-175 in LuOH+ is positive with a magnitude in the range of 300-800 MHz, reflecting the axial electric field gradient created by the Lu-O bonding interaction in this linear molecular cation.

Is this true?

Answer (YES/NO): NO